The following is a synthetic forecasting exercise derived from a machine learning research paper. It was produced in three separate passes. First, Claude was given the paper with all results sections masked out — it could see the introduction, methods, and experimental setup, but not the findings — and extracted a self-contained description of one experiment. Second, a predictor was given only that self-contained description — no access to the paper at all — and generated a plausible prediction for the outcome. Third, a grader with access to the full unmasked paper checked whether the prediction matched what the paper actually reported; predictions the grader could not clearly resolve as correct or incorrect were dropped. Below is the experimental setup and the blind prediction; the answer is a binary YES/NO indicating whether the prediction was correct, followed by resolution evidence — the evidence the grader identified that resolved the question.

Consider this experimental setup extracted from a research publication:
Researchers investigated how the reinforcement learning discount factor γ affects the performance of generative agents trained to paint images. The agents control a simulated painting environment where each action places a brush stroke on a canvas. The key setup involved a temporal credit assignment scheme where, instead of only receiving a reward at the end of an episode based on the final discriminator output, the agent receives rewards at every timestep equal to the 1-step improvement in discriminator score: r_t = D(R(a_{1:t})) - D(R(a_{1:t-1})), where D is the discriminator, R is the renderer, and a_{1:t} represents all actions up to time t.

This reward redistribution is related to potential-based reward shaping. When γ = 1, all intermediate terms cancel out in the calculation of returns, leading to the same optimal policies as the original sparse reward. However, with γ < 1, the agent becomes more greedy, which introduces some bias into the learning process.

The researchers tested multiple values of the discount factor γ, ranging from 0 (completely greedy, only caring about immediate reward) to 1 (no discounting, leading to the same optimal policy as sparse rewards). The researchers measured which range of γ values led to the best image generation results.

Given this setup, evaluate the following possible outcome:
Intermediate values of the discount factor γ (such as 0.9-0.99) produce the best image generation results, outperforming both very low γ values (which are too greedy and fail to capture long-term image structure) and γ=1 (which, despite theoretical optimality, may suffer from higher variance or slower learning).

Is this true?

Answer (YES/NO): NO